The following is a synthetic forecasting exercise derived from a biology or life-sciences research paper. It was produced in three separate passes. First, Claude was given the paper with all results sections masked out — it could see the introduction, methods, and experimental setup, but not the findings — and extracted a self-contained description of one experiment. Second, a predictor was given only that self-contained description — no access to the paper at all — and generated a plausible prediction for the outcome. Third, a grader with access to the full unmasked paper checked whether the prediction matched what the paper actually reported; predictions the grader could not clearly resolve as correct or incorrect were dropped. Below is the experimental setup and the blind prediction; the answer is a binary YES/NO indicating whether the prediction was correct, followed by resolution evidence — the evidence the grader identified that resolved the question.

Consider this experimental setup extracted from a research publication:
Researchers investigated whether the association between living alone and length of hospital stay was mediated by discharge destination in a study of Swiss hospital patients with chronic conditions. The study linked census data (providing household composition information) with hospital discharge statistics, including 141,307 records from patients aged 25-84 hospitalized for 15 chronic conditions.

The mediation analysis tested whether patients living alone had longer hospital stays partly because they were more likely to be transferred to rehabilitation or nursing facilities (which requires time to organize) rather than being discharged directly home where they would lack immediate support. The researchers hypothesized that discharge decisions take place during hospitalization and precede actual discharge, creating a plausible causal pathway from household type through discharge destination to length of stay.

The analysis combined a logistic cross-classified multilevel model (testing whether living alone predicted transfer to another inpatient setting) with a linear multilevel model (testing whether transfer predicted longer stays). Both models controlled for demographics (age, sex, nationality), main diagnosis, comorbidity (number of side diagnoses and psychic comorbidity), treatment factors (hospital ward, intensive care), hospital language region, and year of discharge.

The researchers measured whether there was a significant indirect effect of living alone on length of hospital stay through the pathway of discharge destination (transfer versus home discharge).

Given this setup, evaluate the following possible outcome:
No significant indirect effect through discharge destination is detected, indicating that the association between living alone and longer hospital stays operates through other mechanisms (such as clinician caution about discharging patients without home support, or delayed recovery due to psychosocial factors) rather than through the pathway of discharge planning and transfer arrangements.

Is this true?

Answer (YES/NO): NO